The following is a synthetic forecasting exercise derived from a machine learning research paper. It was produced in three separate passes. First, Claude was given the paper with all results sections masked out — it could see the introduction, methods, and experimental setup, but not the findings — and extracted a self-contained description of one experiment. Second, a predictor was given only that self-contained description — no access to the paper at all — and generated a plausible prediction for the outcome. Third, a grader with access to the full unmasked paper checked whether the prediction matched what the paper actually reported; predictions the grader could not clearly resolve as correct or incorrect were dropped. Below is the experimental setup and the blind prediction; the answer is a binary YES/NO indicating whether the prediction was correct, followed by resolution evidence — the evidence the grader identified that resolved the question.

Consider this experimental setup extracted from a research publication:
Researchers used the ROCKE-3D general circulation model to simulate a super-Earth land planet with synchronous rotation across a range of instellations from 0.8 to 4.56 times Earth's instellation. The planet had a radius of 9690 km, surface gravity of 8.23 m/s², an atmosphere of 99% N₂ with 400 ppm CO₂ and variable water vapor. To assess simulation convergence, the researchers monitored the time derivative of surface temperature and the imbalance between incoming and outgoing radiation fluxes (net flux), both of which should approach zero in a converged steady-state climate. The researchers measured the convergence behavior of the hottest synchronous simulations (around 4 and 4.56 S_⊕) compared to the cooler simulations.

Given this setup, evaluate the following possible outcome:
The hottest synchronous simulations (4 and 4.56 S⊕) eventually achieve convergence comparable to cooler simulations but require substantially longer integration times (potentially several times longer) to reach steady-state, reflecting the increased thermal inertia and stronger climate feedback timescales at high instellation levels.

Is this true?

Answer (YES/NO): NO